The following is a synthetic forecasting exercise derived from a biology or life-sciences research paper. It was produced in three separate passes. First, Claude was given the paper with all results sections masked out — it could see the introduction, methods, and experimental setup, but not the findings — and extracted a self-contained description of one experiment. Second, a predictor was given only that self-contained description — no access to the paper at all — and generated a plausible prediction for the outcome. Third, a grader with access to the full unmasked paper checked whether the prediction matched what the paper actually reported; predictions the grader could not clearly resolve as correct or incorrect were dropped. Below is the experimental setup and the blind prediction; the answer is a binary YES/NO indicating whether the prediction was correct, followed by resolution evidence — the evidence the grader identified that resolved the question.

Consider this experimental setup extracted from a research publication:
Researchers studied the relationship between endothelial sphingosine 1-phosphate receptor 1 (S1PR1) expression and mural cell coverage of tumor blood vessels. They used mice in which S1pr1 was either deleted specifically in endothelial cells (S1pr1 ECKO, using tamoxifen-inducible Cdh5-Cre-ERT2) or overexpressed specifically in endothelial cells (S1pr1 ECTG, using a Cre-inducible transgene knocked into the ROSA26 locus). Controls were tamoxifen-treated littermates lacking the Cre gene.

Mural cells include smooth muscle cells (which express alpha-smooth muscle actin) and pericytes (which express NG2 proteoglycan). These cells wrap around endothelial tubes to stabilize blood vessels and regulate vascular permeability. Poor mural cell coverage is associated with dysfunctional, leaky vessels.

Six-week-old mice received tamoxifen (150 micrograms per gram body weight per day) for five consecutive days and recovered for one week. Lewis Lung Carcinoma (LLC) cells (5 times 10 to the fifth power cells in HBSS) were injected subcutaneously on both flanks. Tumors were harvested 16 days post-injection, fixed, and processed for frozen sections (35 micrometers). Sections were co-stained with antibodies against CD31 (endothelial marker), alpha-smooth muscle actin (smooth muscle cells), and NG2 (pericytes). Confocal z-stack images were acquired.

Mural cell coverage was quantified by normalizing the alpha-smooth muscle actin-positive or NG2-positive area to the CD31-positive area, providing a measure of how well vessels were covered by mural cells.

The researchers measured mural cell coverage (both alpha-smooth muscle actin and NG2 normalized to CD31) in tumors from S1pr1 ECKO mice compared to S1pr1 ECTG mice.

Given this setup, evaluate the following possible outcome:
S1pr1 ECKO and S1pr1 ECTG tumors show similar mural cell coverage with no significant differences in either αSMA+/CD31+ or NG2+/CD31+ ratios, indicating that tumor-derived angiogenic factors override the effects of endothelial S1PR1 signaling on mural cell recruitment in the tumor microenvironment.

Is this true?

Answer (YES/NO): NO